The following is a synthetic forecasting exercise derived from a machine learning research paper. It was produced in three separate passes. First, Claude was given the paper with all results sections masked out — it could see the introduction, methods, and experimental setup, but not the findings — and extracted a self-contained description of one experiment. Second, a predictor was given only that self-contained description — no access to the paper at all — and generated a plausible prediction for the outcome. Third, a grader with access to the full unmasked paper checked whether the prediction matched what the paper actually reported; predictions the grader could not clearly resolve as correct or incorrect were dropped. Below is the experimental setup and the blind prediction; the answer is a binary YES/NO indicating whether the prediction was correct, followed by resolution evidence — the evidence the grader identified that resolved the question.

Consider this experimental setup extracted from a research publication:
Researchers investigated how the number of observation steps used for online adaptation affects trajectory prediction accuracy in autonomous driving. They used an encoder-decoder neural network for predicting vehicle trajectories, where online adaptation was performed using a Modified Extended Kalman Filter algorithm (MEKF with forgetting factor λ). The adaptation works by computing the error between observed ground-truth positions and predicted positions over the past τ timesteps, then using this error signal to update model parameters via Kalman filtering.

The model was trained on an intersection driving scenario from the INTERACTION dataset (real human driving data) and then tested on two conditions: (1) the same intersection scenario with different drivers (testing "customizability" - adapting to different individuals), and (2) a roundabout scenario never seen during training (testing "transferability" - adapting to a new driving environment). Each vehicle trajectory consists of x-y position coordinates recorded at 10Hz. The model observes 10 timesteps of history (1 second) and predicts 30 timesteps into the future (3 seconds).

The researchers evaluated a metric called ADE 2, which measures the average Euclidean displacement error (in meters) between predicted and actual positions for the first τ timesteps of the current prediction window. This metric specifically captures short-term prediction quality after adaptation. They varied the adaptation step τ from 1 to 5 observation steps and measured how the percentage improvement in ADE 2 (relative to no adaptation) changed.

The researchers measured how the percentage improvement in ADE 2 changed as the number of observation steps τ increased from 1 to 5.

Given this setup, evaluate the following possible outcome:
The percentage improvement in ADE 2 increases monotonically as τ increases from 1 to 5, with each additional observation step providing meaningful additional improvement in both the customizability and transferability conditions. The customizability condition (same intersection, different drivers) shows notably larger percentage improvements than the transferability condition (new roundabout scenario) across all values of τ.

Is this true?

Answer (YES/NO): NO